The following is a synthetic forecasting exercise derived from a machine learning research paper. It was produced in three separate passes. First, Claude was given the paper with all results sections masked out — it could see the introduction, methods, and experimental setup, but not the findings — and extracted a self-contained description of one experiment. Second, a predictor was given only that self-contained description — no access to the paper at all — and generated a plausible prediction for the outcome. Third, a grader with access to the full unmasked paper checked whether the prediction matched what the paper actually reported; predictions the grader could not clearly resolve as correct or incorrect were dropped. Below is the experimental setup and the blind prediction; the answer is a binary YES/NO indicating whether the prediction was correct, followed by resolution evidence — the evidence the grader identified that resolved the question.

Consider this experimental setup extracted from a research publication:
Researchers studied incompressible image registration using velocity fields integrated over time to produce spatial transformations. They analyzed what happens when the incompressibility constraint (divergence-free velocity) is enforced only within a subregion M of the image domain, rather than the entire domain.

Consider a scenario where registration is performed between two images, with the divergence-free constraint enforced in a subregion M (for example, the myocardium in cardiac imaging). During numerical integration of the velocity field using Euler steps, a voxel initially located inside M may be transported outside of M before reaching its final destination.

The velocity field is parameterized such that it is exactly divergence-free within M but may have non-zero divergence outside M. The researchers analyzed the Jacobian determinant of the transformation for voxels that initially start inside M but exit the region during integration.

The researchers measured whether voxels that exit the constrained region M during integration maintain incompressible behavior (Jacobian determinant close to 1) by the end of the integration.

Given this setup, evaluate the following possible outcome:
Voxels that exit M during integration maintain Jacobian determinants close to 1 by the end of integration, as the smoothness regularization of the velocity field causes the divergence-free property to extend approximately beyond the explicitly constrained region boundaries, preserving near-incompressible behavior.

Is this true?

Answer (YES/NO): NO